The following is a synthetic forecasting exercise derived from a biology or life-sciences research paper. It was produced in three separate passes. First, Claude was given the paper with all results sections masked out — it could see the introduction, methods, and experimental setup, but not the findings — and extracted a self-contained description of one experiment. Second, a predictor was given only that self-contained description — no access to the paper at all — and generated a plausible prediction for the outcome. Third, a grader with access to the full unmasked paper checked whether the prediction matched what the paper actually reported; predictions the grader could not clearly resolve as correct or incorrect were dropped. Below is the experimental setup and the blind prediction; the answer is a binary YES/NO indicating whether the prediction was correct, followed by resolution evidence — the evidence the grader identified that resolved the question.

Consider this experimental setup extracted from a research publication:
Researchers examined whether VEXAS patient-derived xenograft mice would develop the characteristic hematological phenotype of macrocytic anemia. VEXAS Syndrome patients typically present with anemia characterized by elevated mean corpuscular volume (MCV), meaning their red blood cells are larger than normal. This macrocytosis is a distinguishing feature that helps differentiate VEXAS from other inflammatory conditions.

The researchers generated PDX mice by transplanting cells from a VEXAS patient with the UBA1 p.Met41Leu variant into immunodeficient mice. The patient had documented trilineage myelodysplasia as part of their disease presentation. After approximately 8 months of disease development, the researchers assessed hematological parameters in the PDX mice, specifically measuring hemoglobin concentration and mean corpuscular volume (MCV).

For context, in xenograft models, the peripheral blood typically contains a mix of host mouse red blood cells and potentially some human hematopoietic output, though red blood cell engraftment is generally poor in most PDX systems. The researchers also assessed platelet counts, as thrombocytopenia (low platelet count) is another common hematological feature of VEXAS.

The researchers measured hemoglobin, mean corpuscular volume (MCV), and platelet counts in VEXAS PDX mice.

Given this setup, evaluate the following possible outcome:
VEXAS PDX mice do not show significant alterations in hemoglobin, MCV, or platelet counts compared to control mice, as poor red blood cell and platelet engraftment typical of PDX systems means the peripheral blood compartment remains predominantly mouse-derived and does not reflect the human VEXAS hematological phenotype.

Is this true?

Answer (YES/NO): NO